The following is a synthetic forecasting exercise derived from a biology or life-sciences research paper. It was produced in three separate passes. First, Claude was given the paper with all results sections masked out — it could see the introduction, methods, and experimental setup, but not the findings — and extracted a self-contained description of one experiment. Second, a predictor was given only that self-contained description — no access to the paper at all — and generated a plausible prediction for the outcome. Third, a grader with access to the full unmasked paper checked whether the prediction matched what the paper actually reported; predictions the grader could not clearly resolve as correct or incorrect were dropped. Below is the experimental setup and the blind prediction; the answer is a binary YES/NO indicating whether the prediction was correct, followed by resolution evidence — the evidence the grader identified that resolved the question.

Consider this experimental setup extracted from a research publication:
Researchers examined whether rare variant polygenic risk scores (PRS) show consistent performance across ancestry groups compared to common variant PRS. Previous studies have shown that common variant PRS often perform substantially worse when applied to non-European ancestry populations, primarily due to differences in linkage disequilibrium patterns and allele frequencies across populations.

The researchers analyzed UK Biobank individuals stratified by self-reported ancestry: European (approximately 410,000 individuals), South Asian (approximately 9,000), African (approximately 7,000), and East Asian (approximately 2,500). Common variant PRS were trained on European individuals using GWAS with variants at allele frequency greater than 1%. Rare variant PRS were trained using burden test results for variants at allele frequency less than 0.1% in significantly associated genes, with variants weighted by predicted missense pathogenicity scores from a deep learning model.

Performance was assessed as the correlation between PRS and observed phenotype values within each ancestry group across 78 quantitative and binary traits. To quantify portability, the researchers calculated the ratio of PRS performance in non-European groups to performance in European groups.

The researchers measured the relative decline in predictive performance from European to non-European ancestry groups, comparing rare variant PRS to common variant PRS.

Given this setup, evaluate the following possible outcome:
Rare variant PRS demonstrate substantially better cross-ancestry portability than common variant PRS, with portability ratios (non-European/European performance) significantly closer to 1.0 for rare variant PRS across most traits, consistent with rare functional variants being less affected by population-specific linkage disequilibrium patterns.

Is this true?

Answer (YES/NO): YES